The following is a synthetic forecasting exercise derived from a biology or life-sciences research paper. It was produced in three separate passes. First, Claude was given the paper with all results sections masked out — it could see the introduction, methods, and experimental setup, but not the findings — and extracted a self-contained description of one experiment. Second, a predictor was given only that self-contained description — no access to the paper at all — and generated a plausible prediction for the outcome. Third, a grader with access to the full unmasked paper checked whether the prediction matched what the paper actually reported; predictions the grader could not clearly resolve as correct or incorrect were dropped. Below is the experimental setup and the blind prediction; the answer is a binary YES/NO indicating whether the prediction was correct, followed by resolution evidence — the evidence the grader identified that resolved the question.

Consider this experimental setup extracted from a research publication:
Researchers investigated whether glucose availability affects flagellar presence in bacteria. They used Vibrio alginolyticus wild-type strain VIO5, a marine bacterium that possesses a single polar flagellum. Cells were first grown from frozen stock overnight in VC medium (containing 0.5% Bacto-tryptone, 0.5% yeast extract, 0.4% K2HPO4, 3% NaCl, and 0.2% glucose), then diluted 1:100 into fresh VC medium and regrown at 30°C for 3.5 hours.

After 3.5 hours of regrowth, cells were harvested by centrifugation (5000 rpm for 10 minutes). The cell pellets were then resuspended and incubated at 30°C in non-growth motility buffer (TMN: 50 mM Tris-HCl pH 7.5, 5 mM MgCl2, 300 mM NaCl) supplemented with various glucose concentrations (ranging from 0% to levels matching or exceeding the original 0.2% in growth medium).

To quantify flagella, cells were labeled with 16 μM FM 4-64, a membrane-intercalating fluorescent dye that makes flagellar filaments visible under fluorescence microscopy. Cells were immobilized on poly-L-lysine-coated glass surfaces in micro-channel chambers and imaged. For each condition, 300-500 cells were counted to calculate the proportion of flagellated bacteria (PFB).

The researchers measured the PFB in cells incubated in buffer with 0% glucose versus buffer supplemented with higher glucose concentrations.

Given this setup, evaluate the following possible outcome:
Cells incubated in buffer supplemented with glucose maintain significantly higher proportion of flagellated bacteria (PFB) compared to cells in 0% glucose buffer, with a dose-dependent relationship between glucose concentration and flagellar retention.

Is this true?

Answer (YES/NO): YES